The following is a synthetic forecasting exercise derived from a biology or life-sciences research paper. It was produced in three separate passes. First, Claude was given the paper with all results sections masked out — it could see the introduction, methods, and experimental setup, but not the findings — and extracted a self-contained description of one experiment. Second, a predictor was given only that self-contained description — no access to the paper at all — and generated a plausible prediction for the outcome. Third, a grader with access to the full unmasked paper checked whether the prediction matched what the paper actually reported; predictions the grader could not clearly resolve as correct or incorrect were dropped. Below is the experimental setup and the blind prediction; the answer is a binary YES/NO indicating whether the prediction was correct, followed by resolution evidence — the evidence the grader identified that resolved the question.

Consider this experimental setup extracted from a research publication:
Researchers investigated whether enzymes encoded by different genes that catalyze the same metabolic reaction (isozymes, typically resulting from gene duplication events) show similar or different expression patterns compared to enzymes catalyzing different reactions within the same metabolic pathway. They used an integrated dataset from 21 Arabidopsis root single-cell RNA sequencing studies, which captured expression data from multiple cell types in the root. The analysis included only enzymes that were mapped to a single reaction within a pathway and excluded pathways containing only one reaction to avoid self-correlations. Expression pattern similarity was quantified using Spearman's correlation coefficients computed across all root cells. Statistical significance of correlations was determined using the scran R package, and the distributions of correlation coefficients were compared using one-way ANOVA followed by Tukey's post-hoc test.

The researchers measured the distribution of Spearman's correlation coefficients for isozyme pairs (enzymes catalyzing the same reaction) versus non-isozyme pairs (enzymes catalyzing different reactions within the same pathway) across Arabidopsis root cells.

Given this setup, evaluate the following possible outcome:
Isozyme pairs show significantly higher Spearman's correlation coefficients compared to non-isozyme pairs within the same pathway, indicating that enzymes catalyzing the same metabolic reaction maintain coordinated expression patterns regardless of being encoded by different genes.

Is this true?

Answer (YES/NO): NO